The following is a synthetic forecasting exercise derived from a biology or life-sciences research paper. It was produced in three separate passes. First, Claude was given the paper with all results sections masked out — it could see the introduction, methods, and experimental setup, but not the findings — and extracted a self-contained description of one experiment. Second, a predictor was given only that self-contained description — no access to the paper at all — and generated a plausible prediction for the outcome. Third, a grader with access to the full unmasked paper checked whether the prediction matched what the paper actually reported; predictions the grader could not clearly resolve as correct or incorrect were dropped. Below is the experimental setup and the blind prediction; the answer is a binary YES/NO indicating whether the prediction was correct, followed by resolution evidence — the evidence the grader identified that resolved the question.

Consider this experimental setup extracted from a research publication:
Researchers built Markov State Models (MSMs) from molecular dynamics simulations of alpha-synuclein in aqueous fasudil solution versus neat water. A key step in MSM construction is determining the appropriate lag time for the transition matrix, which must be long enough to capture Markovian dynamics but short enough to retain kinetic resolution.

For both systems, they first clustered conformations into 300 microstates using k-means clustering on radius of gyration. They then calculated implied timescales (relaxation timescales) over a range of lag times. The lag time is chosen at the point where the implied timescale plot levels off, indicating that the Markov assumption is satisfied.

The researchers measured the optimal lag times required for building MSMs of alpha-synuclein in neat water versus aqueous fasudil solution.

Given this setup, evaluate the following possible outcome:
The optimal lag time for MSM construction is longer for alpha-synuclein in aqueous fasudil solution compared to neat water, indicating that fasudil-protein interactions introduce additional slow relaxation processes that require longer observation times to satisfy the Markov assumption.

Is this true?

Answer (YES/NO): NO